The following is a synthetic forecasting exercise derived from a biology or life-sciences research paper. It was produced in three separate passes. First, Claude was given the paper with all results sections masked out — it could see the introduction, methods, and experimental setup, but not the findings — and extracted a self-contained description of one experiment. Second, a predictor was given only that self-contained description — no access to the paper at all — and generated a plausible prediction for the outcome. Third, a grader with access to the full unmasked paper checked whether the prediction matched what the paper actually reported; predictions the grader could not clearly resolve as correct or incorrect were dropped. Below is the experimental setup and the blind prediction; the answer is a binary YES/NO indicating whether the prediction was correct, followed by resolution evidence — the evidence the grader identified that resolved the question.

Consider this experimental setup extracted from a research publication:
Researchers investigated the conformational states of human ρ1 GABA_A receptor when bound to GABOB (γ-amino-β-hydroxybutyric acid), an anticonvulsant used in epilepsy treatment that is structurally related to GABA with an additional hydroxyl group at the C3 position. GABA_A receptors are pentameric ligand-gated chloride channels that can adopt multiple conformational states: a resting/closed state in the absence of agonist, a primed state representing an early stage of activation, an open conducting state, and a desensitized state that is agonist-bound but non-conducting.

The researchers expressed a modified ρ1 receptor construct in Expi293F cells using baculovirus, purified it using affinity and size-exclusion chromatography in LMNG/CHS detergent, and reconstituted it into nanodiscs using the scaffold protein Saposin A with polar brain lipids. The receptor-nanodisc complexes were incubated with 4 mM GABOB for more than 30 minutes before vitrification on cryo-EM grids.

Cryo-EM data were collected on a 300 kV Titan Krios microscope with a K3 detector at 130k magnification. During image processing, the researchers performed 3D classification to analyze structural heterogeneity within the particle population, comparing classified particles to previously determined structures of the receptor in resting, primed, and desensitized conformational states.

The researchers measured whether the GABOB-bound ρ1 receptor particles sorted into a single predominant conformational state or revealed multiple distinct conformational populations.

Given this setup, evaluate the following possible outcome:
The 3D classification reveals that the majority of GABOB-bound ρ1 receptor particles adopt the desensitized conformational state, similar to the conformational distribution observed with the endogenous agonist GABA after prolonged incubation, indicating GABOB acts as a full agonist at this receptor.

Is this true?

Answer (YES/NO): NO